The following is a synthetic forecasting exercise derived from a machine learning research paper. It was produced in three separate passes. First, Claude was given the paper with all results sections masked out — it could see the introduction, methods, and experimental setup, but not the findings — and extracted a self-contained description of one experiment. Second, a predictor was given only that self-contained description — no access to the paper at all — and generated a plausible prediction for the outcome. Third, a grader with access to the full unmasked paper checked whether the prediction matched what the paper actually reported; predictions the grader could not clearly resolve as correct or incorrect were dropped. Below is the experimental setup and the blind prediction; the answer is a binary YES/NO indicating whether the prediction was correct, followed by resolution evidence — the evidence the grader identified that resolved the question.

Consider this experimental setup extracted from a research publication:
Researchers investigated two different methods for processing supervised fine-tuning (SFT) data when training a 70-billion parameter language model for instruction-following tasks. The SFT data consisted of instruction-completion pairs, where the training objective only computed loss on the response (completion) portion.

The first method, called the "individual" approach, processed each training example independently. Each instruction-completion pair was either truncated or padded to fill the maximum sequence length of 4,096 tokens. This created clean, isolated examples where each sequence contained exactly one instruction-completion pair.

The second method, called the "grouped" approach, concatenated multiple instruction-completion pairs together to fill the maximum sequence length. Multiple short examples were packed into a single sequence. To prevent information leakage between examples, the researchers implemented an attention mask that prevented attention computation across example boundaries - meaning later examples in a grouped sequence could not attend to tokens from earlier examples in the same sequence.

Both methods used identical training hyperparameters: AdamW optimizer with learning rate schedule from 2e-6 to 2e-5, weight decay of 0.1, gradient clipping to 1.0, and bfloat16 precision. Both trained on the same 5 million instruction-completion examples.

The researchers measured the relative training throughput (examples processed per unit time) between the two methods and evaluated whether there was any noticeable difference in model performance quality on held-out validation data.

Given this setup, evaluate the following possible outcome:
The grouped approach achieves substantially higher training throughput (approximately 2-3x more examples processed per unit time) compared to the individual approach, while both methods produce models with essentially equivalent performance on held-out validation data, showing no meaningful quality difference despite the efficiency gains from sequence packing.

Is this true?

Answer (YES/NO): NO